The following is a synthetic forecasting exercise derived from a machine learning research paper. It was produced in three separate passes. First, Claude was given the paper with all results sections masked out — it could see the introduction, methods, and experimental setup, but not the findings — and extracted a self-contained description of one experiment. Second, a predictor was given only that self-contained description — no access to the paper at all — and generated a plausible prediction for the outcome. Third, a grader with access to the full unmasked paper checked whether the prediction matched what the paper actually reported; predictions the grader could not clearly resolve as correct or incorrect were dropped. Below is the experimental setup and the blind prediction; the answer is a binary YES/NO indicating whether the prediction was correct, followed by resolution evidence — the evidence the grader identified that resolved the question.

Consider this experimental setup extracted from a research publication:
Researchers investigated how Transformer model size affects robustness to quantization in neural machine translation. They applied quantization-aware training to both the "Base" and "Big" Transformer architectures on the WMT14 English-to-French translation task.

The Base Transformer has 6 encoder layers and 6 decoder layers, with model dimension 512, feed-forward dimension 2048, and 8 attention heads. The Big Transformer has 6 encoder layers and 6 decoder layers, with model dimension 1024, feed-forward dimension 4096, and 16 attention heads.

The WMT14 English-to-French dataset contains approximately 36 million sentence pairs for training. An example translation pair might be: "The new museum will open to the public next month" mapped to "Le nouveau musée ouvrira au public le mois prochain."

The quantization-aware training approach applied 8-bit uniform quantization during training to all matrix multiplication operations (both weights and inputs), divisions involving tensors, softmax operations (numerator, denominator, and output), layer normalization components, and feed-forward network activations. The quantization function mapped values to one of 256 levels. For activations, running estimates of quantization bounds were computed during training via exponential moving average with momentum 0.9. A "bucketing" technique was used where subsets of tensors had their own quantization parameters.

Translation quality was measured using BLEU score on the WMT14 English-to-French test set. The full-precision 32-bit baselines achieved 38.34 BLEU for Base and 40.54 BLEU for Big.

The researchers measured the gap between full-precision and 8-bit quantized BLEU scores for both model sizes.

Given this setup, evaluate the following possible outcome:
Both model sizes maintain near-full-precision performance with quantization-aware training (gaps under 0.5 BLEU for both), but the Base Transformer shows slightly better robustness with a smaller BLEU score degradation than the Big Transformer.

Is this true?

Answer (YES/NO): YES